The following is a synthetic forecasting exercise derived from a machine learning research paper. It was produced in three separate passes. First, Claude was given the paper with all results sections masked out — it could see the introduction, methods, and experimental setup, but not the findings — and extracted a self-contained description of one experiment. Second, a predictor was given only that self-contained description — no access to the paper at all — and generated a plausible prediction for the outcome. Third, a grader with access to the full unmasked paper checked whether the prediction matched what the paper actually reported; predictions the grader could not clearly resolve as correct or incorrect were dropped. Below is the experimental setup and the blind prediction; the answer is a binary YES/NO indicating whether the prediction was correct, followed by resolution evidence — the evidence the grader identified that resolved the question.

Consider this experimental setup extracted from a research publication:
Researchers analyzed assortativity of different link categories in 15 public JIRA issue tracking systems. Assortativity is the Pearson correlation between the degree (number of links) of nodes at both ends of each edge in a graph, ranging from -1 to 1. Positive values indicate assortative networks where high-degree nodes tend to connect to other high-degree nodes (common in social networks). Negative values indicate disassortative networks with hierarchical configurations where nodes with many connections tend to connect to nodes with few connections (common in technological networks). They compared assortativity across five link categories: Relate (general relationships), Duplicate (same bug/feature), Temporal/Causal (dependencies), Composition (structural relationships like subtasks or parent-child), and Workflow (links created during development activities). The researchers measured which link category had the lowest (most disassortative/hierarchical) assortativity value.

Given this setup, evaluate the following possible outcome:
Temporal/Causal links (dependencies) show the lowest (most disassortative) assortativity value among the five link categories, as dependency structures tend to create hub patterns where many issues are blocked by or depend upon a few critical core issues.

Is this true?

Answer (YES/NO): NO